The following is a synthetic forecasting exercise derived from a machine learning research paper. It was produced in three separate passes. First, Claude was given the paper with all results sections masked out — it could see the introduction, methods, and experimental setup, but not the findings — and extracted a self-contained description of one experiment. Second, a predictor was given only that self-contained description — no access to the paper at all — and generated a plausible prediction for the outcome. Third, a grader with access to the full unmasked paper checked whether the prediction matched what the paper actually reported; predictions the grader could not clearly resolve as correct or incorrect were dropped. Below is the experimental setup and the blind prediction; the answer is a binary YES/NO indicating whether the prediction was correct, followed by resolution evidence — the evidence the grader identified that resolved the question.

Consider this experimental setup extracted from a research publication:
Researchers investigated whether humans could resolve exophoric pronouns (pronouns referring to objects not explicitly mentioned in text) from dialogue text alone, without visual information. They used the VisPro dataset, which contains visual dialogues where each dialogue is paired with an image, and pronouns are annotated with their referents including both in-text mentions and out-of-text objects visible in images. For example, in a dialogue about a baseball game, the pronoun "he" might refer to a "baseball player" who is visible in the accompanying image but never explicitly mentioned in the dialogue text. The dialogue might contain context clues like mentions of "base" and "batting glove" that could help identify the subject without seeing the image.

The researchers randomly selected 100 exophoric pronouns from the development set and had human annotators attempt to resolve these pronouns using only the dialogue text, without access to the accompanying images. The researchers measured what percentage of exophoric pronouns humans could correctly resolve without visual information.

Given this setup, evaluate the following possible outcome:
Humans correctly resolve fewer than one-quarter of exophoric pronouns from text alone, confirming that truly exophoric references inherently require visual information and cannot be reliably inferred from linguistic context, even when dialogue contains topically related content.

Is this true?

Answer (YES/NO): NO